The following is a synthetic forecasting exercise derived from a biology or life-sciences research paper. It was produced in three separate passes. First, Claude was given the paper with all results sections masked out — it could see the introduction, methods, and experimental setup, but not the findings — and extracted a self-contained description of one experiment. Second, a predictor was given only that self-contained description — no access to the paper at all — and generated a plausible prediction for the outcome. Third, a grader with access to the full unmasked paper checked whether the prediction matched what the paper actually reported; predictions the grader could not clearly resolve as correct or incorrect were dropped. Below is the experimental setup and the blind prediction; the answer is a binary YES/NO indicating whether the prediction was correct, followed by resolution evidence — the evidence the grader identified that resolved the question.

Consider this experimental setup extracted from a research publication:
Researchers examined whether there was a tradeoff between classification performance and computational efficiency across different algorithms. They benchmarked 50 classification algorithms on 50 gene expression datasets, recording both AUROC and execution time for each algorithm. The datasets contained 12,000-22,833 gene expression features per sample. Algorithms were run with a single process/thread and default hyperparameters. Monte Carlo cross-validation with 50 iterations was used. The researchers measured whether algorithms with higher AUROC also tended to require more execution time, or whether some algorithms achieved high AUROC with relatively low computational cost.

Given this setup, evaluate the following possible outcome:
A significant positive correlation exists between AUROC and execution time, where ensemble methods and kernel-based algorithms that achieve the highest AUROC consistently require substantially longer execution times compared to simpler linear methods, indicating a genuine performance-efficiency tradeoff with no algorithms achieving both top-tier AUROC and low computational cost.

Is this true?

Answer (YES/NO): NO